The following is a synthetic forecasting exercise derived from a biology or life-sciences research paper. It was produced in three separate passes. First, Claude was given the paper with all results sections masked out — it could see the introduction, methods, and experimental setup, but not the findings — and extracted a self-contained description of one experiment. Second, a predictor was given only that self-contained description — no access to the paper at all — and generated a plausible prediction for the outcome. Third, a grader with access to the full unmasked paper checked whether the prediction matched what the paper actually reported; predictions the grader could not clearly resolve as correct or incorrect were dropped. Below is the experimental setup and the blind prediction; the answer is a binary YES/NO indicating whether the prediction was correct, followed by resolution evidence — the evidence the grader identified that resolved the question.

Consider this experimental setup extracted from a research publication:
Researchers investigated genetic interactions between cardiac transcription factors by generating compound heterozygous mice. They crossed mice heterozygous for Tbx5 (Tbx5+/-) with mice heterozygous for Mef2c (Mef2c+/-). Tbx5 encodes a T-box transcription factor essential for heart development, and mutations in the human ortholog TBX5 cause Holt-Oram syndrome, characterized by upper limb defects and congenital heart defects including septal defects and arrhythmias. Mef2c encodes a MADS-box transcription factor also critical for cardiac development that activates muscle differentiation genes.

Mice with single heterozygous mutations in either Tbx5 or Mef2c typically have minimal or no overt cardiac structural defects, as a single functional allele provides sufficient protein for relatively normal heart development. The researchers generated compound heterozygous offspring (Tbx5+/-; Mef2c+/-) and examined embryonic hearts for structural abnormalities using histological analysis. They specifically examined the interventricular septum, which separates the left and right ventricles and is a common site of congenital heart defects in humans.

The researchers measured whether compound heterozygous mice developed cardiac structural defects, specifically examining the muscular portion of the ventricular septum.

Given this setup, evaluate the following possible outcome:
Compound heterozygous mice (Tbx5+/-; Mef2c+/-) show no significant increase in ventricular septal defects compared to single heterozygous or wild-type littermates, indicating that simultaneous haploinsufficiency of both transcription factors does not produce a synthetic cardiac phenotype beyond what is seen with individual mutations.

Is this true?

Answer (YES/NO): NO